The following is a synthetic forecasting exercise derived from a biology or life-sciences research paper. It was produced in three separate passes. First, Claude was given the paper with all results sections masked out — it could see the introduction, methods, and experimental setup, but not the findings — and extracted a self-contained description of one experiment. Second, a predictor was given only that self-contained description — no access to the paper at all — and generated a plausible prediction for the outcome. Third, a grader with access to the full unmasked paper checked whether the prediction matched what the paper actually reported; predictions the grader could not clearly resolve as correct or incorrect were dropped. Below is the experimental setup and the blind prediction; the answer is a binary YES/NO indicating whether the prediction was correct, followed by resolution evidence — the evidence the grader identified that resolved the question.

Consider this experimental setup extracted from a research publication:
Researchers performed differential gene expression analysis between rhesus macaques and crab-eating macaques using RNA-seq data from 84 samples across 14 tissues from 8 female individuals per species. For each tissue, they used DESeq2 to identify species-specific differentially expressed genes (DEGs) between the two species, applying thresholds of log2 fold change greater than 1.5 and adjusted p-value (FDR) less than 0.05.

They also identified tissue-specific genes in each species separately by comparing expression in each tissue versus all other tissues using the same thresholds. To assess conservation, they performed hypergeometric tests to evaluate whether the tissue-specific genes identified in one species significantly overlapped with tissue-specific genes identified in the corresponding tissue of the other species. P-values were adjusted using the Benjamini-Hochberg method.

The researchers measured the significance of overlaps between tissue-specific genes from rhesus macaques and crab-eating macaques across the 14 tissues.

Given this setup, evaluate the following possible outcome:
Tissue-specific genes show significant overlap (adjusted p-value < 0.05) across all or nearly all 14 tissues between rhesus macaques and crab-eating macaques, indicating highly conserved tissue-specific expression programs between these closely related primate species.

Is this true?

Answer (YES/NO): YES